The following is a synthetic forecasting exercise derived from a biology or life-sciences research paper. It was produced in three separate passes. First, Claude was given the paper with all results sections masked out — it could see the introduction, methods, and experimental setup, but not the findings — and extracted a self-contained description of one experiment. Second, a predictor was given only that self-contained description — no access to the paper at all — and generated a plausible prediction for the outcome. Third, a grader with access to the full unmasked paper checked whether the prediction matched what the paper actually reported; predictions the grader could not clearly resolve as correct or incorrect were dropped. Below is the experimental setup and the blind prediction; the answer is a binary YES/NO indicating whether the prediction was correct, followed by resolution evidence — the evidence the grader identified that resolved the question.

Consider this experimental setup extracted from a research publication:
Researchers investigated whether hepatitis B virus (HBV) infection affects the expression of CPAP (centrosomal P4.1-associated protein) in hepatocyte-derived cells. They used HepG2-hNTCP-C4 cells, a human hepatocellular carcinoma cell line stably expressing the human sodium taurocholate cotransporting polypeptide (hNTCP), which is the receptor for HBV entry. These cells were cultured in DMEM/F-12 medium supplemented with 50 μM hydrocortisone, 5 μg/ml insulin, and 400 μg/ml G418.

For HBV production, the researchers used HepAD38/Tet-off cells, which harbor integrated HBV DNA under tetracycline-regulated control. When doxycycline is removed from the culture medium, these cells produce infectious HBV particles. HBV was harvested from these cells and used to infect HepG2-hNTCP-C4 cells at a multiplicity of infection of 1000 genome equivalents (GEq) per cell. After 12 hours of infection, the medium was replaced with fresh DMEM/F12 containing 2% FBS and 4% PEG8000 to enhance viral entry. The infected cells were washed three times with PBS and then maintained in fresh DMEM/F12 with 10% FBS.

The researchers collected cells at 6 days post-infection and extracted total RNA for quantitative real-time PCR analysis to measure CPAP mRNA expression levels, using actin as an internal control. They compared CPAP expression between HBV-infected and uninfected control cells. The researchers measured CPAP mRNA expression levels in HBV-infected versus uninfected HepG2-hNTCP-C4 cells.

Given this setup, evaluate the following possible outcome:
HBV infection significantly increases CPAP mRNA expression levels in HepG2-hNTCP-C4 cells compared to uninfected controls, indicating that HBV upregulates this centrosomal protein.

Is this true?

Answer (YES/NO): YES